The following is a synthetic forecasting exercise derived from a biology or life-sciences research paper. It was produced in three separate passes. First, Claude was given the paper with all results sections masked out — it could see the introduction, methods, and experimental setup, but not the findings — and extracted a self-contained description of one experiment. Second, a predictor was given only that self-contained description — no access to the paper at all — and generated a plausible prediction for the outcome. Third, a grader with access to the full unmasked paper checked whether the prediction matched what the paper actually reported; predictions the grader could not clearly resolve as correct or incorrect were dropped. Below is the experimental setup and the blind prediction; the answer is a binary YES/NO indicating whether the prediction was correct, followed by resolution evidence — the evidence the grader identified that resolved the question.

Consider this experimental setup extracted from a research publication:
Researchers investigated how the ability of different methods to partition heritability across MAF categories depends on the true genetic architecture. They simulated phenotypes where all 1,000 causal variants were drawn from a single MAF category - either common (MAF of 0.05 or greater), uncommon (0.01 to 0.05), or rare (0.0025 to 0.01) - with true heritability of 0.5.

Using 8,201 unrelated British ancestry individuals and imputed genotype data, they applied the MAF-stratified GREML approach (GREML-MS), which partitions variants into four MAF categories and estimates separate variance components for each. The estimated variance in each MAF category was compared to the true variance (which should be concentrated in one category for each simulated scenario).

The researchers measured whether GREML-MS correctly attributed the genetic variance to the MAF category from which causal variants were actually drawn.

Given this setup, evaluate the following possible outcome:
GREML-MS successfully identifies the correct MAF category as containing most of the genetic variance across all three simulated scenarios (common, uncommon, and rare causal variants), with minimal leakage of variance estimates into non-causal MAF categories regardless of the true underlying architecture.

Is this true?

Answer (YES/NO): YES